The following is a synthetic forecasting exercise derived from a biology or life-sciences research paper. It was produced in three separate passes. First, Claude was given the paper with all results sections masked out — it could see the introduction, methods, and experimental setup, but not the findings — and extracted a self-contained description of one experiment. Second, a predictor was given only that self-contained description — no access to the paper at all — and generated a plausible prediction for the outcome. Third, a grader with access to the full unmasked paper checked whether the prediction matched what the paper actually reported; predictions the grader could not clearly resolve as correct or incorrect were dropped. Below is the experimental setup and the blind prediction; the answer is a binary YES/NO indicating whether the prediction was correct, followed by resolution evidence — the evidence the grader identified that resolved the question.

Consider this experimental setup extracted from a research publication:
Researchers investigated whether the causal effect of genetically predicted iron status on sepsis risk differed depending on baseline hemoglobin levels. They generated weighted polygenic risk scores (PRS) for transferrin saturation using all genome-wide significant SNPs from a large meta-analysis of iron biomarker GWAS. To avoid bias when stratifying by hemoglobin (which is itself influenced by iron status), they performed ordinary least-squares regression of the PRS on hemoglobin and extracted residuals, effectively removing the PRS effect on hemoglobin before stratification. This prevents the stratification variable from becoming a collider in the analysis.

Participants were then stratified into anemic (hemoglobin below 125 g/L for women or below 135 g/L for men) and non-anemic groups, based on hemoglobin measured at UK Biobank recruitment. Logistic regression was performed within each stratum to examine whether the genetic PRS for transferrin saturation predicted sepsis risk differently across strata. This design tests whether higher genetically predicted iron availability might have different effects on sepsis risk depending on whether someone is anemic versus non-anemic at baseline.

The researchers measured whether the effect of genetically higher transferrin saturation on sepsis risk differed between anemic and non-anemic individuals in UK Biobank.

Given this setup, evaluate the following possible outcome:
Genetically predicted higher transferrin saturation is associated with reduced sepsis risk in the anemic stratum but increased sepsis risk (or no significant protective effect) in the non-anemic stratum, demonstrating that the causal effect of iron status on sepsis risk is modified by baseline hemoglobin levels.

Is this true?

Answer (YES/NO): NO